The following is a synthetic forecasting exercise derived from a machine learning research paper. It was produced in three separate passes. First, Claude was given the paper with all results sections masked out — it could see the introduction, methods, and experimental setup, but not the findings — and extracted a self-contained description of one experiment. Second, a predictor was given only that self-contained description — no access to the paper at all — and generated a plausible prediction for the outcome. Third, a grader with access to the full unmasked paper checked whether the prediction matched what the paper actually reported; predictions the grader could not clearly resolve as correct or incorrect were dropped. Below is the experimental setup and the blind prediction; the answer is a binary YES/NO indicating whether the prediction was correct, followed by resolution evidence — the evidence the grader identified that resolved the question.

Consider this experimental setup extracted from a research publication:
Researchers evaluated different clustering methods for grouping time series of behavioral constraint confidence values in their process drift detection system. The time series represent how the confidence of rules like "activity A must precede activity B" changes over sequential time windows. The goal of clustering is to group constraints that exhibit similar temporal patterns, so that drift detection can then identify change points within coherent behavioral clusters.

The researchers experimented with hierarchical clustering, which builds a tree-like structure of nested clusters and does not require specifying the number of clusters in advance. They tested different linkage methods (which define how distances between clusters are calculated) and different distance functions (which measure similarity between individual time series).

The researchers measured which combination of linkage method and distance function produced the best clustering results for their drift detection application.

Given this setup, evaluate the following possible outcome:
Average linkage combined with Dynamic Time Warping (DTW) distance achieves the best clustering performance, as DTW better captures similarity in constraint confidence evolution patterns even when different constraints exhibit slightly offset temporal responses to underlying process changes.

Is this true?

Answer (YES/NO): NO